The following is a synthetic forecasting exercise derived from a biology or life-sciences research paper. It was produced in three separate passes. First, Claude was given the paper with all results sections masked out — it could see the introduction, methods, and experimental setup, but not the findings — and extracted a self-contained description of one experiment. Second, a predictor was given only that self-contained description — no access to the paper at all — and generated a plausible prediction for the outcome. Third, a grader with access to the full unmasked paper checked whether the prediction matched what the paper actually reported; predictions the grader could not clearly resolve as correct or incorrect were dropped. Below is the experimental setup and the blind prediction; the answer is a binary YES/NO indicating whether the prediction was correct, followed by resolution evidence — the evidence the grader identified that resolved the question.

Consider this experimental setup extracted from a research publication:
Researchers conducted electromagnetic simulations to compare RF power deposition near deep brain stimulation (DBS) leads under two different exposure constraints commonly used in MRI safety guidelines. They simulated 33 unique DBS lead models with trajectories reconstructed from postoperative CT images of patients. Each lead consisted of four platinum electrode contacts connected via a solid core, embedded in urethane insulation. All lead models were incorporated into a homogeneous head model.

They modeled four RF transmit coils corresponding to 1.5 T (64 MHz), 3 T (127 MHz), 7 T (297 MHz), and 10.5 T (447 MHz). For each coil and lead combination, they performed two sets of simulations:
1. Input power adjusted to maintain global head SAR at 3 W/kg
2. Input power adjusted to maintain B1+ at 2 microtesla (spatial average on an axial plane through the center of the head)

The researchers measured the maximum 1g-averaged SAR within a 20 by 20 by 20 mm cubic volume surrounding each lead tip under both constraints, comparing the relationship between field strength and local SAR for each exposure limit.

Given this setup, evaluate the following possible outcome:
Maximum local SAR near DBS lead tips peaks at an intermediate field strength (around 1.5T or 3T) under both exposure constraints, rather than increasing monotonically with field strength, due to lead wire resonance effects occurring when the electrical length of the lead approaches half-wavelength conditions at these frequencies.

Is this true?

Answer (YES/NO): NO